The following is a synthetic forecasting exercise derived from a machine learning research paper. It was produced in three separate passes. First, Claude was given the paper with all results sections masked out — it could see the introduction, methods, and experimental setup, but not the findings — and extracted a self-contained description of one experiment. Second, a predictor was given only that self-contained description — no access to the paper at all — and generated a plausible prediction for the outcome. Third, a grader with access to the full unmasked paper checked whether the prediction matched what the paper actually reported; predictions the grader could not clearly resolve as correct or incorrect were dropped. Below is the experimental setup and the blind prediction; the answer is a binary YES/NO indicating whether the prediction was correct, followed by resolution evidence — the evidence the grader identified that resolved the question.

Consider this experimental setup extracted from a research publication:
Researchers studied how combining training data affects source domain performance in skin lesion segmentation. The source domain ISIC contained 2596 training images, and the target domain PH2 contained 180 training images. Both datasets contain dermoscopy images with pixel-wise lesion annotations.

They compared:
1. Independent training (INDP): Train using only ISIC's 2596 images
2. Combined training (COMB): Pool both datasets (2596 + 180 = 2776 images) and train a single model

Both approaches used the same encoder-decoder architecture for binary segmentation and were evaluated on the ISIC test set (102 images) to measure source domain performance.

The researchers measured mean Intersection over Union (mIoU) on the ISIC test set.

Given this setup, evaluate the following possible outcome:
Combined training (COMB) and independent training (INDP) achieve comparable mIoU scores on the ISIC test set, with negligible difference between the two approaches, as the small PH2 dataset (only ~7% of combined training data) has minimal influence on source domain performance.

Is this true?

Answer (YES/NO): NO